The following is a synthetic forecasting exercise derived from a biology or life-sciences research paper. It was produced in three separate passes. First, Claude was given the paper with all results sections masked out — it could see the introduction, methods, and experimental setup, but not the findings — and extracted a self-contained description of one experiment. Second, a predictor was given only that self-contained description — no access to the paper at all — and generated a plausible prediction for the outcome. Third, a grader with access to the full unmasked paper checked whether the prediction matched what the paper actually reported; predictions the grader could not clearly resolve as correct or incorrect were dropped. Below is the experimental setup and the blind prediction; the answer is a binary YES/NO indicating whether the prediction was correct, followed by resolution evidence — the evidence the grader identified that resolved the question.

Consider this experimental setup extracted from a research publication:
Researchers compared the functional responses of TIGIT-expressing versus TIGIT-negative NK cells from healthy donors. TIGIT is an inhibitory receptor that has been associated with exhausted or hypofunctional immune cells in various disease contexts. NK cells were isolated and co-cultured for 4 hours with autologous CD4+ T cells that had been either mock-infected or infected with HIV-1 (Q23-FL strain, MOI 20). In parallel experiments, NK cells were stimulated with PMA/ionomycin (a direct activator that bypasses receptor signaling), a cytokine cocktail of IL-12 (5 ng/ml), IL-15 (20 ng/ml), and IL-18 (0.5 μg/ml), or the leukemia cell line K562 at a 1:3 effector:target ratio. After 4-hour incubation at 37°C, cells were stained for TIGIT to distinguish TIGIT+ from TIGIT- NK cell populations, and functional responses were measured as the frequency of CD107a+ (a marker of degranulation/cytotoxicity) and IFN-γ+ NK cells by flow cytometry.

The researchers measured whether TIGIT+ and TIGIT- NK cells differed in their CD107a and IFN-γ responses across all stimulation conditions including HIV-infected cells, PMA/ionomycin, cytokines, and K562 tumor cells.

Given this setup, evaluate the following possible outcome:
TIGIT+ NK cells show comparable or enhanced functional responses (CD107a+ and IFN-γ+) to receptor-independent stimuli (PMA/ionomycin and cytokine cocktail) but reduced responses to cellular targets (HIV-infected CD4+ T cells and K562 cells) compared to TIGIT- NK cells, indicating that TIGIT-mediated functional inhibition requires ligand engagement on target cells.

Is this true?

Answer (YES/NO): NO